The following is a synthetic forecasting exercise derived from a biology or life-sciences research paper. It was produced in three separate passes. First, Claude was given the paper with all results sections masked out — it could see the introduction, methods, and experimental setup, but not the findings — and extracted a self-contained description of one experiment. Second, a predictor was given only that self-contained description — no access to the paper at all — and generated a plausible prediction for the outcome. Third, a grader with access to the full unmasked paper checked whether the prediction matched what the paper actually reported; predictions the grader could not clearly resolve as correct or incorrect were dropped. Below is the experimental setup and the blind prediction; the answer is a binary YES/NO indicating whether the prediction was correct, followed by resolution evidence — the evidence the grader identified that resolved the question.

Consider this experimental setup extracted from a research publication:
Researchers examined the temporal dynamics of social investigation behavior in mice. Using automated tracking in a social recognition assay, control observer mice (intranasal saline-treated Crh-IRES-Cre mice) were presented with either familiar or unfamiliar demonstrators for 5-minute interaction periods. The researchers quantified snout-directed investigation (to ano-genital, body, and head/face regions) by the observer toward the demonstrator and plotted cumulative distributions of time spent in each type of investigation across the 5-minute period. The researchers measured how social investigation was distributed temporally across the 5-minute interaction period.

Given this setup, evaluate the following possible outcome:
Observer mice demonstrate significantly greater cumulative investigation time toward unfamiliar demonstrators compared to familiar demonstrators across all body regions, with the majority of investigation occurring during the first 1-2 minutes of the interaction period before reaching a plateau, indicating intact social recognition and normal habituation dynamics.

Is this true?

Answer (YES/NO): NO